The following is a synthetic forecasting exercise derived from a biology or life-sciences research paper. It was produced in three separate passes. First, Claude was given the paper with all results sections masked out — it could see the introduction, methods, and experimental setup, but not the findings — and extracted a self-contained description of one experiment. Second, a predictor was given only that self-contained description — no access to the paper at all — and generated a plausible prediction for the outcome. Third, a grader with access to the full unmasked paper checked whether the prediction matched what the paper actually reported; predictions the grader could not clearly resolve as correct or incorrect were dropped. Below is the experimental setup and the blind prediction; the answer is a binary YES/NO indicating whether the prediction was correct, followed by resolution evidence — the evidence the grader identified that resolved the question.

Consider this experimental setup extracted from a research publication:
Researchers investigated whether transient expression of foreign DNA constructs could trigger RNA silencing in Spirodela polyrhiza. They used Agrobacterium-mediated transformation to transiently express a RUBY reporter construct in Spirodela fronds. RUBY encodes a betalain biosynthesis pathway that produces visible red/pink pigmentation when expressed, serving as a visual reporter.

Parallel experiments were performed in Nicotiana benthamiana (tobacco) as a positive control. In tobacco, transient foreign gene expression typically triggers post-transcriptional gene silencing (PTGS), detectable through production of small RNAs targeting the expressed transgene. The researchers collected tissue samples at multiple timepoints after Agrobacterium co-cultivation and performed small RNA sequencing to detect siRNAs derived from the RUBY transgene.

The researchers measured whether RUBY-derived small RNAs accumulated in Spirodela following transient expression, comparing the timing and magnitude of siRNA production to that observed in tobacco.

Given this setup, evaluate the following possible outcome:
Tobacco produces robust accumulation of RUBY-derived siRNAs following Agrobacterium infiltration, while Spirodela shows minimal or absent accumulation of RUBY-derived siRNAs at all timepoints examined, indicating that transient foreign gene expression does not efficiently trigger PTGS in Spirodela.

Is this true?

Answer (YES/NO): YES